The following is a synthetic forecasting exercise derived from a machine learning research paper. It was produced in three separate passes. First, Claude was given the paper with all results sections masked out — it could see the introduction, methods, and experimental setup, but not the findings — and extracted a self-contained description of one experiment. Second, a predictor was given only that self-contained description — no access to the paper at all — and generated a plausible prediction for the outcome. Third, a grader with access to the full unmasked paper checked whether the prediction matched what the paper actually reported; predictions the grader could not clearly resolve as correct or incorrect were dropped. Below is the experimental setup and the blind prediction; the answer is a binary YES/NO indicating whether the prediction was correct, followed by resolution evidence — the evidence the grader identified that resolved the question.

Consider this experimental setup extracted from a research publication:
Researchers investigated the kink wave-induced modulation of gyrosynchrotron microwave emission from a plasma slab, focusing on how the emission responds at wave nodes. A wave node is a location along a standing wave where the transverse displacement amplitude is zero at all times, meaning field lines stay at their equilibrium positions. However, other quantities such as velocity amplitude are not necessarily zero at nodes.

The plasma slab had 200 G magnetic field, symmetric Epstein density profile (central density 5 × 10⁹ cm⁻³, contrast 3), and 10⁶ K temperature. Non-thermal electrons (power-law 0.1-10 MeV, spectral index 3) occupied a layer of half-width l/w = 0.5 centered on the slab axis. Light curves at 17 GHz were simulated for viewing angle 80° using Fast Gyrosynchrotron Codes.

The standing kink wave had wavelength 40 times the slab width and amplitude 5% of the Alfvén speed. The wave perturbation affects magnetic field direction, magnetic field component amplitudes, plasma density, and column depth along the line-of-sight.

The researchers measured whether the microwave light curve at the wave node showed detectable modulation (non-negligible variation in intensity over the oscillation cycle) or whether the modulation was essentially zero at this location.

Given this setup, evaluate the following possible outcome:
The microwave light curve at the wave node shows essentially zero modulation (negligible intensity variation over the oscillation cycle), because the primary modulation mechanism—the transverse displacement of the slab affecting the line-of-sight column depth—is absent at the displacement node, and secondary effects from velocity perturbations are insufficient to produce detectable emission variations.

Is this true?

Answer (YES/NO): NO